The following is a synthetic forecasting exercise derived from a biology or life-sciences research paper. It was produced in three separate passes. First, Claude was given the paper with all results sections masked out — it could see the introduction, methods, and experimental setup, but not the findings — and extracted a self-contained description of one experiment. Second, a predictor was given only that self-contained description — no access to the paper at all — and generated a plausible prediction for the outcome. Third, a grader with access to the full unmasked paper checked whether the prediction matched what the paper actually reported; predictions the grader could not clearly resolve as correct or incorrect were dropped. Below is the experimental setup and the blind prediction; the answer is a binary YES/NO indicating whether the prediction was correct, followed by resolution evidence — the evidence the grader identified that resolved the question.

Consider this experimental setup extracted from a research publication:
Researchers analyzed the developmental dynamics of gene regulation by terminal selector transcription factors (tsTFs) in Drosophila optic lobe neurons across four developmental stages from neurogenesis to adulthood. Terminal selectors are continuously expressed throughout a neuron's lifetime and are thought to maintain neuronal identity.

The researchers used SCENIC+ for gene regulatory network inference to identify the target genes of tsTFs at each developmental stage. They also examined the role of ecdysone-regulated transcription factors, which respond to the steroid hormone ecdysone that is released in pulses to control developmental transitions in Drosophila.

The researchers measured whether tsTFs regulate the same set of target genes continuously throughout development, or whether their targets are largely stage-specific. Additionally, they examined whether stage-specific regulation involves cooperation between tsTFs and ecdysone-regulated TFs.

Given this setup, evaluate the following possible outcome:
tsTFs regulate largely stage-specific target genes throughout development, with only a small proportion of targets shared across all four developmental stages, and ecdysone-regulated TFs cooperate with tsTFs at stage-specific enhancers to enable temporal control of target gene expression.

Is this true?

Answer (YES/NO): YES